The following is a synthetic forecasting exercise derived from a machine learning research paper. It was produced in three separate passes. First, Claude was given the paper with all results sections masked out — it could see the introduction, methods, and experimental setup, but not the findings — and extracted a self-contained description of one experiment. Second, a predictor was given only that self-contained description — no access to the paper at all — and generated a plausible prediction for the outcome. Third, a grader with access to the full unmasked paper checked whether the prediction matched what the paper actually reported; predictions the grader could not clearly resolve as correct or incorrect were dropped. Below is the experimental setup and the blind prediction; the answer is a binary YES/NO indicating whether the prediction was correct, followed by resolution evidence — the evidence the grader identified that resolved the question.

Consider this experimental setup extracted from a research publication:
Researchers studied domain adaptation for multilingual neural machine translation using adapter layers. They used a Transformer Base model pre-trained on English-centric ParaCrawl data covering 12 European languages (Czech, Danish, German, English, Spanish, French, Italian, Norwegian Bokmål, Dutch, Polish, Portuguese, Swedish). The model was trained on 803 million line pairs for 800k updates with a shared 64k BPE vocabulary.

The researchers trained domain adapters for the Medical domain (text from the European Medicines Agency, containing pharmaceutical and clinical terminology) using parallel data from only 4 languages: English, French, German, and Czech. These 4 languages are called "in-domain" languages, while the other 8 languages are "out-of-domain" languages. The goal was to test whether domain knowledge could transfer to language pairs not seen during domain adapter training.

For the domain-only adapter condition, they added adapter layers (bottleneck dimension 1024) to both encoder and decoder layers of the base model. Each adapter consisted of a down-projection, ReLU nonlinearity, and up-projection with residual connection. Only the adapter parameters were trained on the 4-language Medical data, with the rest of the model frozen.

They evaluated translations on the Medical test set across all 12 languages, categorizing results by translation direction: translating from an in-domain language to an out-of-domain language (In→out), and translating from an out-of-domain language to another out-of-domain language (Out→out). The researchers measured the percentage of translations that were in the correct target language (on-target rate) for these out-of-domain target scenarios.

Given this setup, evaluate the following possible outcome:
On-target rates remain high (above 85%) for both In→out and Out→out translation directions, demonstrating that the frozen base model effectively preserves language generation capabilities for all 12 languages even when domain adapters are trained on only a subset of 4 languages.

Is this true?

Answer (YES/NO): NO